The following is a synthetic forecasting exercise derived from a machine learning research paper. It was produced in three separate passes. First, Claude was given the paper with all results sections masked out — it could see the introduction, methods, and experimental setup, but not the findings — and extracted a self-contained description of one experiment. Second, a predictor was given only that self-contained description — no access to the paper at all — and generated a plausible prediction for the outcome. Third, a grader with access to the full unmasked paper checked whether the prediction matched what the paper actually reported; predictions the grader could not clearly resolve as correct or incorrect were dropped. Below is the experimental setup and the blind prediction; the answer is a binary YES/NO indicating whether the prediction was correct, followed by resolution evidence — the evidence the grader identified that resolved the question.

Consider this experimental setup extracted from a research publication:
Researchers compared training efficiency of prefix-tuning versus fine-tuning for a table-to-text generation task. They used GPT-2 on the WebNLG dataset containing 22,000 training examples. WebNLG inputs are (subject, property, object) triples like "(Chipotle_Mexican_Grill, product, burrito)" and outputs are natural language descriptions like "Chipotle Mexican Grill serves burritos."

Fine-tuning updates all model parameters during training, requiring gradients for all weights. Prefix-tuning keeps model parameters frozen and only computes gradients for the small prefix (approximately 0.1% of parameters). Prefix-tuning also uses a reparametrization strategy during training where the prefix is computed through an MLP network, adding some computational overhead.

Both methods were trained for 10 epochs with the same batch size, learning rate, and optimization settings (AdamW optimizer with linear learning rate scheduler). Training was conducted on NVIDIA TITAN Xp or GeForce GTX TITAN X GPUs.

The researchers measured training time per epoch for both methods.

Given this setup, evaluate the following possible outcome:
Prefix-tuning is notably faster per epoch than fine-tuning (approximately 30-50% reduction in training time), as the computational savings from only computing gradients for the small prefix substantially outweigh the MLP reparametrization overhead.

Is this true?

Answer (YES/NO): YES